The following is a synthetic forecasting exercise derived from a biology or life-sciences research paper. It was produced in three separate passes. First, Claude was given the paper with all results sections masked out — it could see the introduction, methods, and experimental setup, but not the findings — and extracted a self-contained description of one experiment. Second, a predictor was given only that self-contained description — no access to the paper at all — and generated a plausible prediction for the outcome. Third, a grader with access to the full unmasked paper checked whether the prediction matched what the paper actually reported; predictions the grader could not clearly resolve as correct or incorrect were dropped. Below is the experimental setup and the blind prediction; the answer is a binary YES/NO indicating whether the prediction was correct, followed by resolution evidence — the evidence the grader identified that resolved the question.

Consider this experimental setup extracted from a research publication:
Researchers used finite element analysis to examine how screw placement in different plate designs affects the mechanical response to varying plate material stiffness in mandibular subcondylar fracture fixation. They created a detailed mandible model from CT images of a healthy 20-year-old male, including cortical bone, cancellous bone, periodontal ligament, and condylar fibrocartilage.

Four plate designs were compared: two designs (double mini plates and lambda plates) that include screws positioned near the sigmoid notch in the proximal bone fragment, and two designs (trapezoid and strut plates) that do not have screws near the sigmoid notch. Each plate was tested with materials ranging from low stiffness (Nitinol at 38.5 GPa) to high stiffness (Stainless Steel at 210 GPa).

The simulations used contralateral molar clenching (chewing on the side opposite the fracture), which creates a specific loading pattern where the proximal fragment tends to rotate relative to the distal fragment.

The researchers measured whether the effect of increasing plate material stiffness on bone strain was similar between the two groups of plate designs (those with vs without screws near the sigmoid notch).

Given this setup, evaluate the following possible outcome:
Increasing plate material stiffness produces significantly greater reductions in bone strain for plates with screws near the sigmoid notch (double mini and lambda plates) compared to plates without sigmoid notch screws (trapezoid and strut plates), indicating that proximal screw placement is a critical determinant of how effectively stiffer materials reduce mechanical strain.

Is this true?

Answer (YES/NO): NO